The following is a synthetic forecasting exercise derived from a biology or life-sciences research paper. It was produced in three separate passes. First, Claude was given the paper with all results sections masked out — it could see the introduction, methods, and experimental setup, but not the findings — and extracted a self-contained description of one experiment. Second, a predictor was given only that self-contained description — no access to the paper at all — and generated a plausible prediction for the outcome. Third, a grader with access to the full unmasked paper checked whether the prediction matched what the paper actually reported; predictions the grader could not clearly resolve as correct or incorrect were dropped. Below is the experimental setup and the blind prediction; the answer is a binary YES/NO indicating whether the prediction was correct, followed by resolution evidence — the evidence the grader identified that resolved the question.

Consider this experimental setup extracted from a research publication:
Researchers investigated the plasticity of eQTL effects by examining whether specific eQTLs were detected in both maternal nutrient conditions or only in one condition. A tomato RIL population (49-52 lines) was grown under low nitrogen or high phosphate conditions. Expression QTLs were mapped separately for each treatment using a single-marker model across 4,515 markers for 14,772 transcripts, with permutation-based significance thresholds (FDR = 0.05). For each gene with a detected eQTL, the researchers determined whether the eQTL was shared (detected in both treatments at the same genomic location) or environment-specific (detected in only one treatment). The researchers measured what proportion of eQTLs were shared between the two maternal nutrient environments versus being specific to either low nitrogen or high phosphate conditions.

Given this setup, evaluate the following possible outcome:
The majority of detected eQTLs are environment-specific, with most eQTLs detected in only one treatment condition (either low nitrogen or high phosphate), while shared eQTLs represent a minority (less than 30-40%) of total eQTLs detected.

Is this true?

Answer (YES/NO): NO